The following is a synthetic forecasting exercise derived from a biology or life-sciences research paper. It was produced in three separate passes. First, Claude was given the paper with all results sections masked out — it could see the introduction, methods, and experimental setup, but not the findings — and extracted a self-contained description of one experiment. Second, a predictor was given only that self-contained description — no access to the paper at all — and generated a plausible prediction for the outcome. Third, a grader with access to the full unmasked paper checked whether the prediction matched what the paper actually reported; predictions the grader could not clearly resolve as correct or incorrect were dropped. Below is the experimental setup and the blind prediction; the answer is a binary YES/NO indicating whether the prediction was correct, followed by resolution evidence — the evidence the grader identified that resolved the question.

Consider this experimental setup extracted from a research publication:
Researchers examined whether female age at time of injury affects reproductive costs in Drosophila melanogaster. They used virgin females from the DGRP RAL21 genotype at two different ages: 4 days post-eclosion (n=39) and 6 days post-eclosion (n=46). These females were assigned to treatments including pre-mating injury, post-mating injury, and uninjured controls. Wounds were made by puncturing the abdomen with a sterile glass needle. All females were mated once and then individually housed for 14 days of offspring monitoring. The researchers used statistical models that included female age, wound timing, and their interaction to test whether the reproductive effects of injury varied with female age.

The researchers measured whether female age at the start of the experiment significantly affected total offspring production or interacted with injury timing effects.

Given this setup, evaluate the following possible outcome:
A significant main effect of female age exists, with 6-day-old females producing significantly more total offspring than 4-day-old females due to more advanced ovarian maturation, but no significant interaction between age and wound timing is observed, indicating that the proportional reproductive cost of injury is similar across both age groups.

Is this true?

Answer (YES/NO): NO